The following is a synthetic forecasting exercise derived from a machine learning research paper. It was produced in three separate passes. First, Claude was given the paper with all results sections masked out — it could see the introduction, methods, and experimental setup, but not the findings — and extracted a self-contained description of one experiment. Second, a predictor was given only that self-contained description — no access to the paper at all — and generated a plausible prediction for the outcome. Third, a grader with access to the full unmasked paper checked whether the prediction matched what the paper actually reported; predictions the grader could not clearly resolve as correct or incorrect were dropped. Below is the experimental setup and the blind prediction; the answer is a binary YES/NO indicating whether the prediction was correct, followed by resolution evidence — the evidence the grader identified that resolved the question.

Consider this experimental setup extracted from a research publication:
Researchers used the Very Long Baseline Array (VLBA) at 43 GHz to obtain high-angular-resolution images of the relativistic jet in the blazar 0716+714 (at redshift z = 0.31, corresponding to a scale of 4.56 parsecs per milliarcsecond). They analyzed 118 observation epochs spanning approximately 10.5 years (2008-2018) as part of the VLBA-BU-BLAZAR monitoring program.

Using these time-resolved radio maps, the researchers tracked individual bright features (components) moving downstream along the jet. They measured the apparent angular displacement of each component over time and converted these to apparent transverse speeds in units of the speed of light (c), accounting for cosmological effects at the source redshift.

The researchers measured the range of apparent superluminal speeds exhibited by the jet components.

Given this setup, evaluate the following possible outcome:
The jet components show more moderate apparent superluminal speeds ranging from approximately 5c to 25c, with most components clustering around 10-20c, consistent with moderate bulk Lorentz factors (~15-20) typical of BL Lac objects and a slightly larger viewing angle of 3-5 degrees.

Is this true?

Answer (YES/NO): YES